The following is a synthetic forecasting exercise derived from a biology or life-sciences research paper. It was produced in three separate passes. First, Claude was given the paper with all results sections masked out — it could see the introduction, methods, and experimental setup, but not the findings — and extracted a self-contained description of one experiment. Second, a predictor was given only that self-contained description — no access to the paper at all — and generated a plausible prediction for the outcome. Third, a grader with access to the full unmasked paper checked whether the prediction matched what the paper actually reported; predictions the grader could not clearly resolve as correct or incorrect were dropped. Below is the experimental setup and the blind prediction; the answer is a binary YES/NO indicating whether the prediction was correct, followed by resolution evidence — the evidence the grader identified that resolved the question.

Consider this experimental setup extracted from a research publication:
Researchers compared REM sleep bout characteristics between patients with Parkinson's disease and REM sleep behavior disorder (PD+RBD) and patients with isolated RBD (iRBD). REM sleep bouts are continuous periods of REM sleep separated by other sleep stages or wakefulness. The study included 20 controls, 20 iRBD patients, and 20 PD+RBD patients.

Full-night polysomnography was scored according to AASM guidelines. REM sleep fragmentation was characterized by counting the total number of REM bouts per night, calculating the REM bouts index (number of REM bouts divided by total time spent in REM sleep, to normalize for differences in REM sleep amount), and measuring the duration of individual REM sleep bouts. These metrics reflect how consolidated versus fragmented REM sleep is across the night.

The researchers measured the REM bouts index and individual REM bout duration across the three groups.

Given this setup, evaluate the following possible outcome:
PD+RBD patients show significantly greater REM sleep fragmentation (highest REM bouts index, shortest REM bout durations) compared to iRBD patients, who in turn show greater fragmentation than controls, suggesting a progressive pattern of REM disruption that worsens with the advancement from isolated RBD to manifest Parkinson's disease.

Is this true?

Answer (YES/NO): NO